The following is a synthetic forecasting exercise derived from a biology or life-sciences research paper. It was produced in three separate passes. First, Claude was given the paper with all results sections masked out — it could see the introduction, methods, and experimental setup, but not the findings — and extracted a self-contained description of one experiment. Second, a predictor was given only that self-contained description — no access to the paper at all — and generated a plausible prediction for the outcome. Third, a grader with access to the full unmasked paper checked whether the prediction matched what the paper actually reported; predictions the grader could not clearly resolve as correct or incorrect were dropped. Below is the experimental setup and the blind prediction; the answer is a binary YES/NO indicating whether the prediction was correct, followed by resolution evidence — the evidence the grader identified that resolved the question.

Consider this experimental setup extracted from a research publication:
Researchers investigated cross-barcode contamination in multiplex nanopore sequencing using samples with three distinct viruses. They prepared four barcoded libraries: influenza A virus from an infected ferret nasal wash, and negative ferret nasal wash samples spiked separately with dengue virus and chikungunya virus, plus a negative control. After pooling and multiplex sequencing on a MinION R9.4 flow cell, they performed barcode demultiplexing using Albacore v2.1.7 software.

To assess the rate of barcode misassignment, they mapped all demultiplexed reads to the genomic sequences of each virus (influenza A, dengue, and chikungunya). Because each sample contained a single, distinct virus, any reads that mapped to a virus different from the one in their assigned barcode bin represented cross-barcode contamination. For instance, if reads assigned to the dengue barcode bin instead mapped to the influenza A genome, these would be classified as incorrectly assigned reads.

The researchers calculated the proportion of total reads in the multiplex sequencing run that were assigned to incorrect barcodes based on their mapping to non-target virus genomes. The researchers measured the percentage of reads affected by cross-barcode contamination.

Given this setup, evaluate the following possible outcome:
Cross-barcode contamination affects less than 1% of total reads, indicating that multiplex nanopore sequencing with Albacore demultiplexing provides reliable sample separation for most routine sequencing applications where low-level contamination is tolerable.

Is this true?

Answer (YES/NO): YES